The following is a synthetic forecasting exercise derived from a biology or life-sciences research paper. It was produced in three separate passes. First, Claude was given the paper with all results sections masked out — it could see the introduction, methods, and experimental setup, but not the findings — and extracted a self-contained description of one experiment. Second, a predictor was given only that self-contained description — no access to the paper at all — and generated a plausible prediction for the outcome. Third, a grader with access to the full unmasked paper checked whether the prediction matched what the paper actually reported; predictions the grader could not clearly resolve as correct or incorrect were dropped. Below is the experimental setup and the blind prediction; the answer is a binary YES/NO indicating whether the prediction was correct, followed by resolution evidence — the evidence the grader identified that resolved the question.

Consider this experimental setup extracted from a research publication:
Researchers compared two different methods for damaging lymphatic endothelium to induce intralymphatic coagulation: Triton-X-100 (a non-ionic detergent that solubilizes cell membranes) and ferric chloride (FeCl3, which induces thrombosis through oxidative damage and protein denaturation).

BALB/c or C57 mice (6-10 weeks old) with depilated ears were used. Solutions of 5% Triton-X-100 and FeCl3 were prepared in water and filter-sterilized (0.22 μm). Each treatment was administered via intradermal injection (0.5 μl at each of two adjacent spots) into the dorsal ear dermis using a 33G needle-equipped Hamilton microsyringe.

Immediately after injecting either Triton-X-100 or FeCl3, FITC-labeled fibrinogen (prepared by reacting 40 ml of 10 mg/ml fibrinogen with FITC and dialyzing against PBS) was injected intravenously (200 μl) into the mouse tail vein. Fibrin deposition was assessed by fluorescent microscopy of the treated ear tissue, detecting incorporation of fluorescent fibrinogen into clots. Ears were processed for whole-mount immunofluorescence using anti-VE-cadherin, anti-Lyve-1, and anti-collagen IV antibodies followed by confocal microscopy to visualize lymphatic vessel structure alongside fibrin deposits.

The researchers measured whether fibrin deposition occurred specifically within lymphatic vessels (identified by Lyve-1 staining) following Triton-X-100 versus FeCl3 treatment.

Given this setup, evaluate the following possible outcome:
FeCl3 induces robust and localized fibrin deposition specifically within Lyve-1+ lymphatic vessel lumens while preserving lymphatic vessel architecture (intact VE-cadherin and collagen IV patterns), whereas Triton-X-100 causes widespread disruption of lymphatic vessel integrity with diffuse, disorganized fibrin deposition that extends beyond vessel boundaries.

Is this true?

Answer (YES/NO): NO